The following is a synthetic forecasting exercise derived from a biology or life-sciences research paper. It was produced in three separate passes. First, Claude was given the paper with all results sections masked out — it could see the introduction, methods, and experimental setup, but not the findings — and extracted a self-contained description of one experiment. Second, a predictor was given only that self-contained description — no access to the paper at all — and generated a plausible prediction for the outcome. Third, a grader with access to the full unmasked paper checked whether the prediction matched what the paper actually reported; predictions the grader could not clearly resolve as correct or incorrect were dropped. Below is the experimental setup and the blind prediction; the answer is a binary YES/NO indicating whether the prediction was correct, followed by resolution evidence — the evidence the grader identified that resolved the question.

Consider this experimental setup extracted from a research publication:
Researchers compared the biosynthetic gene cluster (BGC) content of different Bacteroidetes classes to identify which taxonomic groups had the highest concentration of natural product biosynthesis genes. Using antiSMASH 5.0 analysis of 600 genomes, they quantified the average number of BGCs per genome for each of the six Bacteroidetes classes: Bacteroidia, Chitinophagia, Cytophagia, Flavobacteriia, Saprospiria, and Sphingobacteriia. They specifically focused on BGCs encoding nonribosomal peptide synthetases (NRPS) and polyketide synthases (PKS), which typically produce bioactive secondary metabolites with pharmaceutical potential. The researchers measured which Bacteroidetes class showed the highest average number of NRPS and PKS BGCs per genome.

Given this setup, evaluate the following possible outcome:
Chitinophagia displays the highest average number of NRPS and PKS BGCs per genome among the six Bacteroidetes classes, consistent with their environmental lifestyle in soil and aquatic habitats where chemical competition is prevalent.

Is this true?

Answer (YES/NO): YES